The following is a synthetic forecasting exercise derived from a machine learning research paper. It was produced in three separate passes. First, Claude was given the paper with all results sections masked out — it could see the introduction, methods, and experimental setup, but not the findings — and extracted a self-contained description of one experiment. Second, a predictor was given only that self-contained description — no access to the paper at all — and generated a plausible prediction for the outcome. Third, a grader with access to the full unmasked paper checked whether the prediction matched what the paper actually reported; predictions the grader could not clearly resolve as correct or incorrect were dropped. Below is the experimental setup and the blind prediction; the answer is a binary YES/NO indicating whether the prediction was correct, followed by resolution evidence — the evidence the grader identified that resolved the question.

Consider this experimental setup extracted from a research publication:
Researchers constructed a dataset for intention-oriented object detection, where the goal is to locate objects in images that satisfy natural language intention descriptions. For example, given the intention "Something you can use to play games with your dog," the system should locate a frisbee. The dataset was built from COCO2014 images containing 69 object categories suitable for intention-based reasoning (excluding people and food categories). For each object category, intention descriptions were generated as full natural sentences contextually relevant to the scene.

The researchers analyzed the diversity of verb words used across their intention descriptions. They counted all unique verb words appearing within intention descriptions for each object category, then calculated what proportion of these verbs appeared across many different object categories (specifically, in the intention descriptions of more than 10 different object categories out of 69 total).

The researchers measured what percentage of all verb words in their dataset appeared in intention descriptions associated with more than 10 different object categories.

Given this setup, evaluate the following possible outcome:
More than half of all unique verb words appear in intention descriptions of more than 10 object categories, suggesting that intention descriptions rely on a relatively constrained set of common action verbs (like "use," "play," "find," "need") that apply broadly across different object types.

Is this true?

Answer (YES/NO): NO